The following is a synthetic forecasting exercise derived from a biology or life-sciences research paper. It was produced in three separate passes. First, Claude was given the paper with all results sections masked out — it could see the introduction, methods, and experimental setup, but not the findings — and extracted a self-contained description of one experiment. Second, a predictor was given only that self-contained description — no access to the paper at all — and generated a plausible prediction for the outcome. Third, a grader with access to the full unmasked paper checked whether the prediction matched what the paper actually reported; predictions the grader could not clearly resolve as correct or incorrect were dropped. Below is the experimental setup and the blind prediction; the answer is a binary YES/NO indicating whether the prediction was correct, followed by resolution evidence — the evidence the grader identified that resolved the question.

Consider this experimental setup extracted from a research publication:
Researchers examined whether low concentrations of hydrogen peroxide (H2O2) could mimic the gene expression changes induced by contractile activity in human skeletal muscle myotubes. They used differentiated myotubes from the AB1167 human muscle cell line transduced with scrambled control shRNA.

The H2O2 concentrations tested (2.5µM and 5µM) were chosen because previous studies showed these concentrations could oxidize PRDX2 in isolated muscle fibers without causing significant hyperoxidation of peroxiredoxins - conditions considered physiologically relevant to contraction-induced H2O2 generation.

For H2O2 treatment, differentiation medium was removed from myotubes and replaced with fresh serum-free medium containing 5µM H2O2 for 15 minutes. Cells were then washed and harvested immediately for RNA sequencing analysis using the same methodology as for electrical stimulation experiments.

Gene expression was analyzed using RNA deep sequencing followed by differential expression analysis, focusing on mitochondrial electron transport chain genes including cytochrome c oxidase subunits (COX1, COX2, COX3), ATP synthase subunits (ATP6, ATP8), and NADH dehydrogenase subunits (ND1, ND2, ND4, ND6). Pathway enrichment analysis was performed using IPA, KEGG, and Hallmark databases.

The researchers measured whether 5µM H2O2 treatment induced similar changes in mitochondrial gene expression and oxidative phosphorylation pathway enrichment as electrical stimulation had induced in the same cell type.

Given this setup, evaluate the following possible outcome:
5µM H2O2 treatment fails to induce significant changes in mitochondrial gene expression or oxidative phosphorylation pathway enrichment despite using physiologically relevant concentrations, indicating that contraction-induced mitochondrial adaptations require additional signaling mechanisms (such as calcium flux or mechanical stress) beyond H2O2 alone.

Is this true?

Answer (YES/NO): NO